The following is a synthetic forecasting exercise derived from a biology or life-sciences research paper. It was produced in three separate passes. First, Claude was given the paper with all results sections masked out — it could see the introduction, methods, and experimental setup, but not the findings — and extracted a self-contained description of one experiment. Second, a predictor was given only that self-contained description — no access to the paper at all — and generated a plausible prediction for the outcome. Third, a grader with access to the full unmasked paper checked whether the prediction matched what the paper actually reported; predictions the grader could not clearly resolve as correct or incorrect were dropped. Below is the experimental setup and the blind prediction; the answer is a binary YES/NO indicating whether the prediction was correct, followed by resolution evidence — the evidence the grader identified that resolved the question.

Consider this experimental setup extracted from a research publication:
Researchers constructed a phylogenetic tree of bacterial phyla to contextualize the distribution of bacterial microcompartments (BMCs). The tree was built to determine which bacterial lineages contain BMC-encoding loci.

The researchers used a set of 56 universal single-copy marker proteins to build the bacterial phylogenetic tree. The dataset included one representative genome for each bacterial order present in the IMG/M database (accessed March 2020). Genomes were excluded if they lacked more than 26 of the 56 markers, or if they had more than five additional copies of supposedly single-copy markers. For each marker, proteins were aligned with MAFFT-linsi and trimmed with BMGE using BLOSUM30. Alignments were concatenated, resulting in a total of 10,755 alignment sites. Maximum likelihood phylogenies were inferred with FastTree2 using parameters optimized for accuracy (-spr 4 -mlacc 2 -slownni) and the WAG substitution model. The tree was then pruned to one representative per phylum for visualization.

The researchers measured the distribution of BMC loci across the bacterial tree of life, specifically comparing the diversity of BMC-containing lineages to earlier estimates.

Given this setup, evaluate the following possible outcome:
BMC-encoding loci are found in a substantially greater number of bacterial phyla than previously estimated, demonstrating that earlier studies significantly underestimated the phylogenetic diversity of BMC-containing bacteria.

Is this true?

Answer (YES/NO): YES